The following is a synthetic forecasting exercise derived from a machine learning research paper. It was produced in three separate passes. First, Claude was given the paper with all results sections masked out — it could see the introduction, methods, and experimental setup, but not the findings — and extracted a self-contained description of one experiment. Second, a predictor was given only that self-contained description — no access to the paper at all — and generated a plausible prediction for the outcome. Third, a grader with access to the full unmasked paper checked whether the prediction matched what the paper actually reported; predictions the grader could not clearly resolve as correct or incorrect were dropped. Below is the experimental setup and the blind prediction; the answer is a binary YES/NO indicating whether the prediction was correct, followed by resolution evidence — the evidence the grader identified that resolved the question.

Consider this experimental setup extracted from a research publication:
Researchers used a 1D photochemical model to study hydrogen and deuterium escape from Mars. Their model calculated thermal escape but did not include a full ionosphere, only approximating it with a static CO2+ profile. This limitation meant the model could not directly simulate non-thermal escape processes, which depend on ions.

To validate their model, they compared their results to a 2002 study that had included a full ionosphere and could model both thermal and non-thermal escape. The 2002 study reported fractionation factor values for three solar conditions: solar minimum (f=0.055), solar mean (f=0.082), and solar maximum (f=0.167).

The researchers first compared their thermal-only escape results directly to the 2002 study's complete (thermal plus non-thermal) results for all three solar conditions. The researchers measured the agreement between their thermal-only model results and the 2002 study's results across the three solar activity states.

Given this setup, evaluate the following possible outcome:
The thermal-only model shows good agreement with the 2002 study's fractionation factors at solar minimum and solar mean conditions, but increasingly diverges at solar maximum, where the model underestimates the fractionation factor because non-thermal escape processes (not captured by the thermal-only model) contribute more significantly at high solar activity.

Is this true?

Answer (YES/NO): NO